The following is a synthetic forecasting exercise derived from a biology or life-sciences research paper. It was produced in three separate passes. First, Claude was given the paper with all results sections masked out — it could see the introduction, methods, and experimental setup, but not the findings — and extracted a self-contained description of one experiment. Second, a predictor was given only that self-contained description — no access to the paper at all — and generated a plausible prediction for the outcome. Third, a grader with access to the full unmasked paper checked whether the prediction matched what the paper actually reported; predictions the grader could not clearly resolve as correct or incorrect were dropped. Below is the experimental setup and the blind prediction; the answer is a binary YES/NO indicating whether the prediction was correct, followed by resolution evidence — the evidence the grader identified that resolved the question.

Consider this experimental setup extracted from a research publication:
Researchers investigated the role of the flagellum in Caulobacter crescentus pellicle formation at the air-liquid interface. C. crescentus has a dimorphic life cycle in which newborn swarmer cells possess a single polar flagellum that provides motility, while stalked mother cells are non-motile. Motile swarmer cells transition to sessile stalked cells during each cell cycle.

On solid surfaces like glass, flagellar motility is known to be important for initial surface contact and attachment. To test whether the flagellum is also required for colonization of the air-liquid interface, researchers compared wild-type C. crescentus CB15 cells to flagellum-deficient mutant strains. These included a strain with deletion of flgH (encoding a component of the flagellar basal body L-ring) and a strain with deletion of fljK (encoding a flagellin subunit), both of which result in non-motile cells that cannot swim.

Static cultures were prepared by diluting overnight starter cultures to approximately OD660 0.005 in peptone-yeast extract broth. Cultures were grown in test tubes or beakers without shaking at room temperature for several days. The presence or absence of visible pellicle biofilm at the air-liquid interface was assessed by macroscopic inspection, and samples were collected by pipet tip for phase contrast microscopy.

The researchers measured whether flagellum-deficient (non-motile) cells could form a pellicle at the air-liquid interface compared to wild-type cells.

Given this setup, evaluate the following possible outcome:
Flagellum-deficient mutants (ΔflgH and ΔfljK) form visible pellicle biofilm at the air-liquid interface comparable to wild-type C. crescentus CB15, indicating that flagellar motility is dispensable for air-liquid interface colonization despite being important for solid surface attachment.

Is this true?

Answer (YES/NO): NO